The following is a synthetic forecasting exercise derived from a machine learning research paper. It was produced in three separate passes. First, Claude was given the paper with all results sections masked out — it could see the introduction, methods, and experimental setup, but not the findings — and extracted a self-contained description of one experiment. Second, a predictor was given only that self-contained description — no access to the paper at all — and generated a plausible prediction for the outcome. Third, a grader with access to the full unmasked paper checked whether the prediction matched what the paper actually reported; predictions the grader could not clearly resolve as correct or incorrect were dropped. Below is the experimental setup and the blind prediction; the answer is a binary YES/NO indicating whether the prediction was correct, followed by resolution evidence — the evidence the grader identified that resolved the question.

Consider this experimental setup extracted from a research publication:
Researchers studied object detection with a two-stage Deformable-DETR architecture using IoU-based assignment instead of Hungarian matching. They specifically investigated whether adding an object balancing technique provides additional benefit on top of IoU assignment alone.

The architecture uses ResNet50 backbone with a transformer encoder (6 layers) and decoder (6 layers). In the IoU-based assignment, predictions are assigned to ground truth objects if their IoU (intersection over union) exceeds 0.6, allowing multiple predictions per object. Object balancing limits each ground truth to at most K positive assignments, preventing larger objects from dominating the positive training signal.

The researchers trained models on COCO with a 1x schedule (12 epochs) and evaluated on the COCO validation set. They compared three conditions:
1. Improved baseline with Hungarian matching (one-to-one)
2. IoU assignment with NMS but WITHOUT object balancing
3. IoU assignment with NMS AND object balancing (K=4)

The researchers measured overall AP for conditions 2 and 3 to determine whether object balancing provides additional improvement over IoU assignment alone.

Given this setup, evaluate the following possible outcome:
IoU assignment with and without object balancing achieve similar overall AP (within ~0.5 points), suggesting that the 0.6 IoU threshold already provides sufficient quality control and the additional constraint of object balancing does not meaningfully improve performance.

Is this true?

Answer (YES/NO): NO